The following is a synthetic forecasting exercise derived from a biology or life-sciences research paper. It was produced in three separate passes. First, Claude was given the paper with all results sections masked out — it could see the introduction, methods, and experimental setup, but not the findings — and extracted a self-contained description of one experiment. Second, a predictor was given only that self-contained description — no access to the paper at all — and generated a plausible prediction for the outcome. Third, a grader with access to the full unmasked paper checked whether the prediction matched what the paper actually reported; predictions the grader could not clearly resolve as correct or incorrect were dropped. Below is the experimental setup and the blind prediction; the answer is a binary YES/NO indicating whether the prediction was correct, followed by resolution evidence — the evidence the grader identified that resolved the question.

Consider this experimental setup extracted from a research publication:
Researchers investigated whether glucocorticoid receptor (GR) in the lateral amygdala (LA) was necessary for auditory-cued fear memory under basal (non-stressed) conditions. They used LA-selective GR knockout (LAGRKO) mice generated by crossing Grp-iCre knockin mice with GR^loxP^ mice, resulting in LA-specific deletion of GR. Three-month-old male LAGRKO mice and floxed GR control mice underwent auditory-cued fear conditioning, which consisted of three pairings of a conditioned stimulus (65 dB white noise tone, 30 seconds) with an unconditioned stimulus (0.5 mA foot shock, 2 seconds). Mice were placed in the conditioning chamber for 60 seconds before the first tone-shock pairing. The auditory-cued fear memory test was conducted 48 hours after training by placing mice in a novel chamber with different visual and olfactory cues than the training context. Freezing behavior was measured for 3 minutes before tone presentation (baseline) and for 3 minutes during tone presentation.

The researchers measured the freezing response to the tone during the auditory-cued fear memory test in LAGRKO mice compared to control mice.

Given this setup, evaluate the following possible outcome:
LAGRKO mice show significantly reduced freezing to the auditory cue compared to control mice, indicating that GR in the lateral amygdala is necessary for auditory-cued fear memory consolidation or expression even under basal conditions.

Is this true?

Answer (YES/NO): NO